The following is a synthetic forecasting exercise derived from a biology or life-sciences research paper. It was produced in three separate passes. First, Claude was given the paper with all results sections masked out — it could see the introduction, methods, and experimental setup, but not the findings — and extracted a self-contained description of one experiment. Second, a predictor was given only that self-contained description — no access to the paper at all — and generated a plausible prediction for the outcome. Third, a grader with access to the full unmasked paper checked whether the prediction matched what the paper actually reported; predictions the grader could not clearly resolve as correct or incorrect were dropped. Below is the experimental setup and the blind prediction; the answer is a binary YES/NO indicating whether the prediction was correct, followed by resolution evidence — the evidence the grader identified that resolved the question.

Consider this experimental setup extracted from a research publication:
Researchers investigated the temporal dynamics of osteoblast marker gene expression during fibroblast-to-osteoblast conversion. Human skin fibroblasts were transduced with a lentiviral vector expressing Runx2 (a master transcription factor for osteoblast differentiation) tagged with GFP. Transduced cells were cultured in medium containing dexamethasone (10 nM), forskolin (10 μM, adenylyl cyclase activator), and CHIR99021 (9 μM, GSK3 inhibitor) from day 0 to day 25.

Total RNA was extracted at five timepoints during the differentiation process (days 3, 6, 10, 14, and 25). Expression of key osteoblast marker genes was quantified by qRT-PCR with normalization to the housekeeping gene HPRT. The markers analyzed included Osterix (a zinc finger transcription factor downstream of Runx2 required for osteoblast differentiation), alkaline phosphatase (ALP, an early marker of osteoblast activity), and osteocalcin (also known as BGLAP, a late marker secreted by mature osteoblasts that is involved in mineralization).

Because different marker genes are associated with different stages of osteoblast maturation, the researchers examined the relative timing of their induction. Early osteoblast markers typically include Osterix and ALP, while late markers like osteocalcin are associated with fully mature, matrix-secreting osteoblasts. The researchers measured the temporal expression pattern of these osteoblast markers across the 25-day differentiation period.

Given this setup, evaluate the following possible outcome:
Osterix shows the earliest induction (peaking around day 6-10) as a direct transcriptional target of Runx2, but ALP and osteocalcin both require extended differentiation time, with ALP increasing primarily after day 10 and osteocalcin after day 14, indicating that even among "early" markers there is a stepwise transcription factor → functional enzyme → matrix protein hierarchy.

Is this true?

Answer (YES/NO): NO